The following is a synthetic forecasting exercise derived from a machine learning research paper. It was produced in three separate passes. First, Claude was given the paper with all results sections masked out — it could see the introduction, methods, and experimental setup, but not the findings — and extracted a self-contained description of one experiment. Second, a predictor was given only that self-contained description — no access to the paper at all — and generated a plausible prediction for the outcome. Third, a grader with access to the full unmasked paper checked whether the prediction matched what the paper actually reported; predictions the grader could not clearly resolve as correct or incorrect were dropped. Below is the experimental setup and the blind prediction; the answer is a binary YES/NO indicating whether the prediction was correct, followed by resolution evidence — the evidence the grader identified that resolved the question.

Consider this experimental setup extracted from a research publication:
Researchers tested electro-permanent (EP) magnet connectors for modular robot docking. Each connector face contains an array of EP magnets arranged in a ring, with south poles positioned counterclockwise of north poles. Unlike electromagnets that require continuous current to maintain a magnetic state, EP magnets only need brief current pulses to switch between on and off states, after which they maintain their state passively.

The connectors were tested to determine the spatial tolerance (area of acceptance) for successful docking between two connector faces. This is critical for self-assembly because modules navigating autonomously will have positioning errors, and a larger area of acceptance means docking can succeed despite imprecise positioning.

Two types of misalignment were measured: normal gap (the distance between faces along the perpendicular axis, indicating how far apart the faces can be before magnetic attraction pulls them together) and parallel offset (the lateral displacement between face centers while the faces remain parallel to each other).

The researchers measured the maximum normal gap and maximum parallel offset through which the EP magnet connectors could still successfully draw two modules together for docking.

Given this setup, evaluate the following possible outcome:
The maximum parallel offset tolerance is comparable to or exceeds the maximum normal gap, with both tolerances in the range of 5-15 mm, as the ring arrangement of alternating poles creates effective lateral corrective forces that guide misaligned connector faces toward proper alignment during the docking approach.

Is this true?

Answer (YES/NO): NO